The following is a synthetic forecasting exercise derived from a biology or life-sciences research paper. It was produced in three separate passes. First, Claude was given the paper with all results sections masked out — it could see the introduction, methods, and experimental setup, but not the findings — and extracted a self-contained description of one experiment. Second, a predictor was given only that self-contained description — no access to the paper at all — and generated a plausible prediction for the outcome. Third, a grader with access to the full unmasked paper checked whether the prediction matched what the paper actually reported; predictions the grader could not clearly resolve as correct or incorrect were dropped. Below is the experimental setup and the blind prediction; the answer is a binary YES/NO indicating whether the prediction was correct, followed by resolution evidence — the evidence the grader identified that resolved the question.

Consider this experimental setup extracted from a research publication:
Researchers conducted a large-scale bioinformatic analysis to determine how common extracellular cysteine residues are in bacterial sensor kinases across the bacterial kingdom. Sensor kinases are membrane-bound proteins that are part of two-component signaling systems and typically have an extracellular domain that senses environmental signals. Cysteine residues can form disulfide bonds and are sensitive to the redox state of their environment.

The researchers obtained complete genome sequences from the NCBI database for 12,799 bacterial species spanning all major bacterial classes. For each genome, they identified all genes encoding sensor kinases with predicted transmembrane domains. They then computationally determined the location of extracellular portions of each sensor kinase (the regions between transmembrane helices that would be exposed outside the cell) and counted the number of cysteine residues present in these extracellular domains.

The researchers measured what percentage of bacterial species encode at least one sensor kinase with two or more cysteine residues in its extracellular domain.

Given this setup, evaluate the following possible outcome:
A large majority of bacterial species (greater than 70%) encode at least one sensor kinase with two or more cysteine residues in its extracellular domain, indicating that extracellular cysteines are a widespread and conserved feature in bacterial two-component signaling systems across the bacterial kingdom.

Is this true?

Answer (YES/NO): YES